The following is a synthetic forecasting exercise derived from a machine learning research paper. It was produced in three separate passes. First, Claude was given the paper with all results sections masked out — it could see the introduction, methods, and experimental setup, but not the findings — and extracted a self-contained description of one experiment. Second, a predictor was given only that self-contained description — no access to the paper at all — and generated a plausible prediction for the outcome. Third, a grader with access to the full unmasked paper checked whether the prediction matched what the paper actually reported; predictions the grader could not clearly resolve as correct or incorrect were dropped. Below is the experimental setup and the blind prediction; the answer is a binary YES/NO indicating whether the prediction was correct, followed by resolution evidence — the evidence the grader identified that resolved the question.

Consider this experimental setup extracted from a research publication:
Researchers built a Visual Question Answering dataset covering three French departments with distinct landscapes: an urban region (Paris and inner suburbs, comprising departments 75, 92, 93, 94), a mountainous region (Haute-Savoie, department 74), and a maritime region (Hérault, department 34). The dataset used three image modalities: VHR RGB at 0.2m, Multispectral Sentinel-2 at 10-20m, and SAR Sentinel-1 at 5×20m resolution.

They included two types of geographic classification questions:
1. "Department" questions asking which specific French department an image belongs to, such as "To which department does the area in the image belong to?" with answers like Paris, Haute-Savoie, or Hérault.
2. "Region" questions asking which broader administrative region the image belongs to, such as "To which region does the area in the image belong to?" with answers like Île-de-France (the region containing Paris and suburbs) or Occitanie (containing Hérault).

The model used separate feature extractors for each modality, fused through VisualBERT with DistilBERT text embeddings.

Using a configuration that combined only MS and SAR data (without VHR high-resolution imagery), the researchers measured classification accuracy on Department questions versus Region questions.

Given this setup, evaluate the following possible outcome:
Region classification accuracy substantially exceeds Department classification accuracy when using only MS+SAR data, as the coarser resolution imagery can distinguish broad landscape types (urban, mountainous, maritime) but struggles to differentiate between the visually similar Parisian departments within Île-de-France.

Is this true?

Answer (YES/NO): NO